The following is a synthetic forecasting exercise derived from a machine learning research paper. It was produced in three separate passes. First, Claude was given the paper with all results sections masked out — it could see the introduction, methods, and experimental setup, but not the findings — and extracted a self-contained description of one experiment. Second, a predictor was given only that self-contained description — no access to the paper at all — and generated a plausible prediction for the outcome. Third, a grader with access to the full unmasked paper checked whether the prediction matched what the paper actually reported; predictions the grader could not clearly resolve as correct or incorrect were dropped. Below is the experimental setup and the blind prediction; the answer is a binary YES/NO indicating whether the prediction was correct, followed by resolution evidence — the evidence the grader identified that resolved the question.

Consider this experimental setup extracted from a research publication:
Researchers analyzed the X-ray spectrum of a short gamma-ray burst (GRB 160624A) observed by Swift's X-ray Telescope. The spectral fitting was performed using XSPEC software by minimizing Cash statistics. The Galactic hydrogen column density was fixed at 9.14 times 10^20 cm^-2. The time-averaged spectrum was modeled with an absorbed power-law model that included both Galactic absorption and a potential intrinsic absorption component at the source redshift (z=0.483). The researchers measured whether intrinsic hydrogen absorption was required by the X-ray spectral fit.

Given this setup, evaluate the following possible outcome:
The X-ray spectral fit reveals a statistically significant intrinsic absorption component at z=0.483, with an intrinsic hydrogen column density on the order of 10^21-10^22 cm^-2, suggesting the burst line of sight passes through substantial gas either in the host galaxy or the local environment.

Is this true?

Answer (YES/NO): YES